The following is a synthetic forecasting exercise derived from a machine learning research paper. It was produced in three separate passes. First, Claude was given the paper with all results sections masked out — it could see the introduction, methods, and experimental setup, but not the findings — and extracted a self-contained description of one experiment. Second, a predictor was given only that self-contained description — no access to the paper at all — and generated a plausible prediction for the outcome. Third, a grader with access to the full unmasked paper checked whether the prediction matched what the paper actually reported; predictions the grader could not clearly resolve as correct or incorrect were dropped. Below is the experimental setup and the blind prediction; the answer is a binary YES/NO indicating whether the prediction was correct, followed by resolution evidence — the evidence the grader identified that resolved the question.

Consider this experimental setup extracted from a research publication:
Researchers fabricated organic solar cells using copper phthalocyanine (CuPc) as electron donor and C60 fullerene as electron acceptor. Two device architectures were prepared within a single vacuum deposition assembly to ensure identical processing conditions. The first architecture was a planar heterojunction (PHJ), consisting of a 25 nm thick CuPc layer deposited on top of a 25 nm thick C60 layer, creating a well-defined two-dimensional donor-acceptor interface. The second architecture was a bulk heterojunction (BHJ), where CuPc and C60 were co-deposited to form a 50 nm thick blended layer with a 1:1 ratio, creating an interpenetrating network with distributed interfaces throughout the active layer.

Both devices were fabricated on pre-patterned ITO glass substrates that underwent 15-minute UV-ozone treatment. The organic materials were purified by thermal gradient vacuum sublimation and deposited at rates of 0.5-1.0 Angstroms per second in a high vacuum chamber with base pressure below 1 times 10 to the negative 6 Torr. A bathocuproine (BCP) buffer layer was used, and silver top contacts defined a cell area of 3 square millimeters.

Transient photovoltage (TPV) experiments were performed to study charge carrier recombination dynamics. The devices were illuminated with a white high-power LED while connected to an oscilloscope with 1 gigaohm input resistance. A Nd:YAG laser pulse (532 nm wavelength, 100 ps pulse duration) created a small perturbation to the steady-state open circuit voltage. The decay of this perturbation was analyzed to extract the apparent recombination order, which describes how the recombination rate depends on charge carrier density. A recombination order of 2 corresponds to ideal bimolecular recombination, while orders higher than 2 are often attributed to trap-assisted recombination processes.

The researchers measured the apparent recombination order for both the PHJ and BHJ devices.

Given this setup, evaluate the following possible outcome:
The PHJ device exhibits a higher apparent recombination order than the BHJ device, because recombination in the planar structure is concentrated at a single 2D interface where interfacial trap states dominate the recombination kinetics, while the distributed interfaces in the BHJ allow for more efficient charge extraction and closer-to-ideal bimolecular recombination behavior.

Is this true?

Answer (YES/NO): NO